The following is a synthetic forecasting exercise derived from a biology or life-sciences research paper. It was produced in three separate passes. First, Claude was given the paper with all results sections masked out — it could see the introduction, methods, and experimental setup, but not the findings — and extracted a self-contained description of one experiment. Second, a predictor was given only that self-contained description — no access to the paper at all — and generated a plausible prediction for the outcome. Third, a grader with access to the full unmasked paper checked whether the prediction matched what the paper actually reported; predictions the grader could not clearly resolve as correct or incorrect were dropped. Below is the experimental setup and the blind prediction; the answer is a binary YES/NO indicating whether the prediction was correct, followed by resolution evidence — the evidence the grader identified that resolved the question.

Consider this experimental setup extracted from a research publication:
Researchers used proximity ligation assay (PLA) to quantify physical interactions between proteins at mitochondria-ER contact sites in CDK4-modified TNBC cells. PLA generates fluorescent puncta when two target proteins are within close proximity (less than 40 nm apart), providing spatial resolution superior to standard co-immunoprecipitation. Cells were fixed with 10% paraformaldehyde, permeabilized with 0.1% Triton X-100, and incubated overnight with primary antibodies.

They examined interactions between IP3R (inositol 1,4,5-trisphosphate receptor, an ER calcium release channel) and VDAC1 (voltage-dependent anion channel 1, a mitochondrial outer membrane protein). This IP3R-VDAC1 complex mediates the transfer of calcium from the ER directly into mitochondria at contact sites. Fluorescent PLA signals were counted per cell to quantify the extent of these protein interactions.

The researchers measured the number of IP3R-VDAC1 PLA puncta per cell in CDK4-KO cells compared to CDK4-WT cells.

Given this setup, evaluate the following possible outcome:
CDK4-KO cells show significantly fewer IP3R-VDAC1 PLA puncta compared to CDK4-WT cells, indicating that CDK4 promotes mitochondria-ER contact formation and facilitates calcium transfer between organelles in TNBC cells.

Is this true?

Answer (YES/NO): YES